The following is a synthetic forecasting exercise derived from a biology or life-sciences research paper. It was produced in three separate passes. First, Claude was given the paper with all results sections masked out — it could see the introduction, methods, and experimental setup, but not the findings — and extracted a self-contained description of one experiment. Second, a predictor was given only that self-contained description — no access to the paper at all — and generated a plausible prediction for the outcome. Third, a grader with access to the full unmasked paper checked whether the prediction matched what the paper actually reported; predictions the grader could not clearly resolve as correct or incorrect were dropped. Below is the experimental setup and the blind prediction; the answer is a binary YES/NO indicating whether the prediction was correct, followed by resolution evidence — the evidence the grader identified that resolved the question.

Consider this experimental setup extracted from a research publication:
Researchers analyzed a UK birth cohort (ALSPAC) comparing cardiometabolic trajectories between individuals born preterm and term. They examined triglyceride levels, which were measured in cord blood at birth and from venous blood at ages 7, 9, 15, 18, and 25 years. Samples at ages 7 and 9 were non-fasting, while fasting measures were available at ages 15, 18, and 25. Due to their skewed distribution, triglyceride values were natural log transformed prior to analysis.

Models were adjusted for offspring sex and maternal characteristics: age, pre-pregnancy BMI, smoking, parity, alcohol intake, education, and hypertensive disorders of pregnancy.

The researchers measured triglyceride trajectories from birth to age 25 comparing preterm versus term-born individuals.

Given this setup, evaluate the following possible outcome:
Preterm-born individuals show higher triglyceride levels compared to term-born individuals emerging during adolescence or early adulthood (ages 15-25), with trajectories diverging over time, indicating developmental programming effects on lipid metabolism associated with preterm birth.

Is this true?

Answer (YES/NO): NO